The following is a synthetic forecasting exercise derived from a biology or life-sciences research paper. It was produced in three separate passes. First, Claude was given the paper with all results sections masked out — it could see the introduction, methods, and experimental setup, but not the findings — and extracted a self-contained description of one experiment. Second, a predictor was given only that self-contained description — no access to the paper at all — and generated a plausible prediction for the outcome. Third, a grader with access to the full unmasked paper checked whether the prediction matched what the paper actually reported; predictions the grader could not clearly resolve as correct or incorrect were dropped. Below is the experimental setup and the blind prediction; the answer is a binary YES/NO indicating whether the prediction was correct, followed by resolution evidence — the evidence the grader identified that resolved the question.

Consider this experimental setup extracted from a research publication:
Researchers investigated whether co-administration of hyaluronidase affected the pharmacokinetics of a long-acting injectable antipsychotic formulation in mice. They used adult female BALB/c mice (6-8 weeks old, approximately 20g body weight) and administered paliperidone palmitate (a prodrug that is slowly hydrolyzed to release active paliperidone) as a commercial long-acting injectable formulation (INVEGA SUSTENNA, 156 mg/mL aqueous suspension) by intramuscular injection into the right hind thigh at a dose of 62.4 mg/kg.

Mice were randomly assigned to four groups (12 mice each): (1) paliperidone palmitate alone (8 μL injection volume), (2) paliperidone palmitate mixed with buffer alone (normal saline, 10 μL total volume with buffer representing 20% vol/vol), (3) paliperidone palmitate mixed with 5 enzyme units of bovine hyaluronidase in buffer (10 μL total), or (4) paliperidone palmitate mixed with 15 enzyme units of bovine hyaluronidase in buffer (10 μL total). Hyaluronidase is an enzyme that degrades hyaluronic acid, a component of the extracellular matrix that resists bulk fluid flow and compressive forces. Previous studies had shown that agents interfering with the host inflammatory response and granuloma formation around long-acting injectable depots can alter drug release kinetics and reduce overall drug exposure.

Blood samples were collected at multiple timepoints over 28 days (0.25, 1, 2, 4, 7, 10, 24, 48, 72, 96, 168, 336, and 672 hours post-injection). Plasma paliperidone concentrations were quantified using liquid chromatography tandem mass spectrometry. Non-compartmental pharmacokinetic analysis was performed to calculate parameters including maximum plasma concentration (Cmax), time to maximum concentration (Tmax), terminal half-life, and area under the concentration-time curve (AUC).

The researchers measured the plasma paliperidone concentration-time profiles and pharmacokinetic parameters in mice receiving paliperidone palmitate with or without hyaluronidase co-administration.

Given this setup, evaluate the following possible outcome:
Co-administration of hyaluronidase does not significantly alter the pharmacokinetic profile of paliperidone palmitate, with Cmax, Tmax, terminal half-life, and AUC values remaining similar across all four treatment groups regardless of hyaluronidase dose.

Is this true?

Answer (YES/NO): NO